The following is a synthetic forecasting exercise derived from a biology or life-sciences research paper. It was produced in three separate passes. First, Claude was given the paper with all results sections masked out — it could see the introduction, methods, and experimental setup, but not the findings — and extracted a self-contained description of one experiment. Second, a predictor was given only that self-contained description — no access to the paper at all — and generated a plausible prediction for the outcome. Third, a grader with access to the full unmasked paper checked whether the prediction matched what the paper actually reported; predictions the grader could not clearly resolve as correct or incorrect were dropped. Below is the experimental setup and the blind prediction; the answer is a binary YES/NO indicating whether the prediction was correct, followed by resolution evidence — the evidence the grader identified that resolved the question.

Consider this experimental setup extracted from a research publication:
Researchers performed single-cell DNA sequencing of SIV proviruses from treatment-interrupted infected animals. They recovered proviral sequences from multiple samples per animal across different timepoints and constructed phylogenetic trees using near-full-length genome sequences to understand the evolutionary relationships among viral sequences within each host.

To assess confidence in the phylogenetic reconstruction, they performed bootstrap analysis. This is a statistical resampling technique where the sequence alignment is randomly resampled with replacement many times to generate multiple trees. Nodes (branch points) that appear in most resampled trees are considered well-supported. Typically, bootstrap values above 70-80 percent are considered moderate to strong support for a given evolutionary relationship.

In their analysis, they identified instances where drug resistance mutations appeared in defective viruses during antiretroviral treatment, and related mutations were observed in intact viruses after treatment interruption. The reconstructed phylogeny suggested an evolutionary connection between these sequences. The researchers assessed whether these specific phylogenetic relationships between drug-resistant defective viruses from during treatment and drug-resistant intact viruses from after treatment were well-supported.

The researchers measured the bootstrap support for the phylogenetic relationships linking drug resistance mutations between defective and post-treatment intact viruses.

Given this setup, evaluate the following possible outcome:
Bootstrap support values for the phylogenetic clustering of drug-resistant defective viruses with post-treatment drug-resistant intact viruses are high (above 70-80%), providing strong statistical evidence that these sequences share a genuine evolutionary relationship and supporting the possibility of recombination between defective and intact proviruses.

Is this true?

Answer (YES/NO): NO